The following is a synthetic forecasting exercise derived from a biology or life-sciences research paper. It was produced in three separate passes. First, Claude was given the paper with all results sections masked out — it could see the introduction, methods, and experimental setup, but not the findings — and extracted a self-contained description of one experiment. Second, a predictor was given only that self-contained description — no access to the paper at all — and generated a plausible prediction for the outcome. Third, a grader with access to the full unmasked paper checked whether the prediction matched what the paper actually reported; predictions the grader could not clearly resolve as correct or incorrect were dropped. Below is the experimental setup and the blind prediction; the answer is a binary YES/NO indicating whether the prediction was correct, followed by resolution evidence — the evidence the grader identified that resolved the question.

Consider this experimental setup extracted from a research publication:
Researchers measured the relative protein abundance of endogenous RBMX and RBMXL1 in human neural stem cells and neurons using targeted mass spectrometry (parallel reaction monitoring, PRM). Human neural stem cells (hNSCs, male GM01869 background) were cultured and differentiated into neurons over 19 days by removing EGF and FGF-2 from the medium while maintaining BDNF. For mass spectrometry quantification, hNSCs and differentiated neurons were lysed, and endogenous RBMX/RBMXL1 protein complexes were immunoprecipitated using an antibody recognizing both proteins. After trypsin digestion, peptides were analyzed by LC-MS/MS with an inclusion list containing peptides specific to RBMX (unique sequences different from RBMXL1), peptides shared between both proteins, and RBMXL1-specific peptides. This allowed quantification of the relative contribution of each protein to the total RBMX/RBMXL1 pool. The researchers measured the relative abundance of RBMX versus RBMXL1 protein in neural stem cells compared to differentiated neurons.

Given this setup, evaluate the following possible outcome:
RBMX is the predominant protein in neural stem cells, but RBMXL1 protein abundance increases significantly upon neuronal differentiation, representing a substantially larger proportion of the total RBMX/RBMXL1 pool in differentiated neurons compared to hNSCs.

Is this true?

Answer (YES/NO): YES